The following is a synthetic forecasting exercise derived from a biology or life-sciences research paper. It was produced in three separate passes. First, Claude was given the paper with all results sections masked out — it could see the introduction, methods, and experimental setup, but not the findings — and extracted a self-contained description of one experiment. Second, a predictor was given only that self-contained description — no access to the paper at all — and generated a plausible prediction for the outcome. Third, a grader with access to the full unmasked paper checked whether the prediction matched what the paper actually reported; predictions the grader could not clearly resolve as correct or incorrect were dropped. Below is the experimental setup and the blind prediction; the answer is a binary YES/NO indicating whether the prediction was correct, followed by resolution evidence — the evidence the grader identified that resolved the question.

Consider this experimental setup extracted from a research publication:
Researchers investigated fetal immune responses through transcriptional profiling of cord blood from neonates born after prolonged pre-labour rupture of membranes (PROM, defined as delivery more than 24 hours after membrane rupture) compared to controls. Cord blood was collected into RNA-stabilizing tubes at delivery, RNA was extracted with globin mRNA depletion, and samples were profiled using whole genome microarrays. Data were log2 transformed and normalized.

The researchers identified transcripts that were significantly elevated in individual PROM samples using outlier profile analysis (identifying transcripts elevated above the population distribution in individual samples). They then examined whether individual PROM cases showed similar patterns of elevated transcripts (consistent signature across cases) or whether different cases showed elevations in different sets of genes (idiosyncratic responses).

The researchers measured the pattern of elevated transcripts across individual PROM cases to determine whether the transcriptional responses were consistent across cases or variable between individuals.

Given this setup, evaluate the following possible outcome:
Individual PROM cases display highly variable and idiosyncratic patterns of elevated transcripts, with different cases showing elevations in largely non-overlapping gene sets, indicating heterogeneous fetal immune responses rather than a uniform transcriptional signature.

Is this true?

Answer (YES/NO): YES